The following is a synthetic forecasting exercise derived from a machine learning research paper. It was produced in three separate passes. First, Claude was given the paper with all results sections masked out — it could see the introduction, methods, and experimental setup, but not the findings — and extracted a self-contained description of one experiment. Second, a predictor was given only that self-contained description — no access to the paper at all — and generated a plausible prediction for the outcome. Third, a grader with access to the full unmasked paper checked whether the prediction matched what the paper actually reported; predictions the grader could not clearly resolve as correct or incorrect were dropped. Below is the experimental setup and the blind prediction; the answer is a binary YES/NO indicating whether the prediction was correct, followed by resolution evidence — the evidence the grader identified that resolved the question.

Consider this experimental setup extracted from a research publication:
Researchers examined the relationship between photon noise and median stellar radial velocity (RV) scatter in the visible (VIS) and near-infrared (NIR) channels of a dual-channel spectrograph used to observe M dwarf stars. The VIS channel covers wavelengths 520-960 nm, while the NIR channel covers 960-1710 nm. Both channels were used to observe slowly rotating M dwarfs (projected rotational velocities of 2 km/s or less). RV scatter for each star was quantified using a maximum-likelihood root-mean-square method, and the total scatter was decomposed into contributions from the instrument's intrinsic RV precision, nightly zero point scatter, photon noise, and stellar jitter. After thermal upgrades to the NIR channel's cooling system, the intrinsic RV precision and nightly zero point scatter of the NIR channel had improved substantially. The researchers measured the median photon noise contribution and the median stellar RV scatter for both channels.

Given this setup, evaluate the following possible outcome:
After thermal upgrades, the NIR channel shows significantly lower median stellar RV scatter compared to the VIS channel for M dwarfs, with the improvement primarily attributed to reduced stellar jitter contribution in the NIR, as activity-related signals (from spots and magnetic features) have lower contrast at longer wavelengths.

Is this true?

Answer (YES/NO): NO